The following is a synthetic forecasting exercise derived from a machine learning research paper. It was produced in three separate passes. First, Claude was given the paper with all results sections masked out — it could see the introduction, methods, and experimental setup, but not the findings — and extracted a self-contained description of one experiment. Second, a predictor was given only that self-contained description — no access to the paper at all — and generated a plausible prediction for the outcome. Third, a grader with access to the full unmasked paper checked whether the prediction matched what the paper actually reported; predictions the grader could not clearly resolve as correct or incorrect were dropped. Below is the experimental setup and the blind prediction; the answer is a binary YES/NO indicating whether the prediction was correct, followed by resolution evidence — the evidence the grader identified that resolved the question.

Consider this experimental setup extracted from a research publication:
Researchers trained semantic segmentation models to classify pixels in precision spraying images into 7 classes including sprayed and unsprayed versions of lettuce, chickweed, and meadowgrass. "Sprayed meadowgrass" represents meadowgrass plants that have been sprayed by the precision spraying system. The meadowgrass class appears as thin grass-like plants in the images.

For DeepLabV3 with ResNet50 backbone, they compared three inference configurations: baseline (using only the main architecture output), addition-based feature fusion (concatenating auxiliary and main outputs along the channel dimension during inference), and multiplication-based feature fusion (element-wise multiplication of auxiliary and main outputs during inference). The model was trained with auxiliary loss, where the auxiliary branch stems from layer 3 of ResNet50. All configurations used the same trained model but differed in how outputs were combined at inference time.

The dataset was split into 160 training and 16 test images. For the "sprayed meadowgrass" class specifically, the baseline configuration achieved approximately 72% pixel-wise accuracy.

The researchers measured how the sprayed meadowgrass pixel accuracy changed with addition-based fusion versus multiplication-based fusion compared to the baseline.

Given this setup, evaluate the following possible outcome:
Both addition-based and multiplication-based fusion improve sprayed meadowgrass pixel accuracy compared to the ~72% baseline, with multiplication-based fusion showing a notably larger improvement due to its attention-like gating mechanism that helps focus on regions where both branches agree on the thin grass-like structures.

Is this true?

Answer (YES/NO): NO